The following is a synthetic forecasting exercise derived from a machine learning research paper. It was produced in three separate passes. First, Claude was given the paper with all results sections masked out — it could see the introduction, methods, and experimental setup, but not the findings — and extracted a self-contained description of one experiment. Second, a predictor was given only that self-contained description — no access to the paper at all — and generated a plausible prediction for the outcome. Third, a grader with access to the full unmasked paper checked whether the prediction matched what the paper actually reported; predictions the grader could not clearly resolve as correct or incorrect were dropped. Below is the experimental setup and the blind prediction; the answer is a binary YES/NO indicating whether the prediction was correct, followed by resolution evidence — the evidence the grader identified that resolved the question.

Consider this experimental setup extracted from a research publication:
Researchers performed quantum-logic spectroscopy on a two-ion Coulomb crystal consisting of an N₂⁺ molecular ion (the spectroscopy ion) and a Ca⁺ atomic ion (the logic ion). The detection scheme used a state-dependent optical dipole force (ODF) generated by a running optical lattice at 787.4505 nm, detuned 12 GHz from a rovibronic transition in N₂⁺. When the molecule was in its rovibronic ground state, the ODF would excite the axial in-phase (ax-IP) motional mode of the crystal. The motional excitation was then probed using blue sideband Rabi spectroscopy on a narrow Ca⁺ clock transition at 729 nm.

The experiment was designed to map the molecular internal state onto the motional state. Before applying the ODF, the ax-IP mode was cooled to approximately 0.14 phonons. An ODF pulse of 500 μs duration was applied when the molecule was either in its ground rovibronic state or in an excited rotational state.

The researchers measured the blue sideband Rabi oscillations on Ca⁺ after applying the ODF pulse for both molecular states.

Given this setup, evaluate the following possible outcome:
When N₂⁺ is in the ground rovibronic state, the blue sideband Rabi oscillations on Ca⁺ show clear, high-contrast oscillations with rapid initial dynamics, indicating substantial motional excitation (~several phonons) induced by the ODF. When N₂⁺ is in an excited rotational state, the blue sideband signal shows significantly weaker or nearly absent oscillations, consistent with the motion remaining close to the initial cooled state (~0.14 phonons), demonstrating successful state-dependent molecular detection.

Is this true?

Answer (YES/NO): YES